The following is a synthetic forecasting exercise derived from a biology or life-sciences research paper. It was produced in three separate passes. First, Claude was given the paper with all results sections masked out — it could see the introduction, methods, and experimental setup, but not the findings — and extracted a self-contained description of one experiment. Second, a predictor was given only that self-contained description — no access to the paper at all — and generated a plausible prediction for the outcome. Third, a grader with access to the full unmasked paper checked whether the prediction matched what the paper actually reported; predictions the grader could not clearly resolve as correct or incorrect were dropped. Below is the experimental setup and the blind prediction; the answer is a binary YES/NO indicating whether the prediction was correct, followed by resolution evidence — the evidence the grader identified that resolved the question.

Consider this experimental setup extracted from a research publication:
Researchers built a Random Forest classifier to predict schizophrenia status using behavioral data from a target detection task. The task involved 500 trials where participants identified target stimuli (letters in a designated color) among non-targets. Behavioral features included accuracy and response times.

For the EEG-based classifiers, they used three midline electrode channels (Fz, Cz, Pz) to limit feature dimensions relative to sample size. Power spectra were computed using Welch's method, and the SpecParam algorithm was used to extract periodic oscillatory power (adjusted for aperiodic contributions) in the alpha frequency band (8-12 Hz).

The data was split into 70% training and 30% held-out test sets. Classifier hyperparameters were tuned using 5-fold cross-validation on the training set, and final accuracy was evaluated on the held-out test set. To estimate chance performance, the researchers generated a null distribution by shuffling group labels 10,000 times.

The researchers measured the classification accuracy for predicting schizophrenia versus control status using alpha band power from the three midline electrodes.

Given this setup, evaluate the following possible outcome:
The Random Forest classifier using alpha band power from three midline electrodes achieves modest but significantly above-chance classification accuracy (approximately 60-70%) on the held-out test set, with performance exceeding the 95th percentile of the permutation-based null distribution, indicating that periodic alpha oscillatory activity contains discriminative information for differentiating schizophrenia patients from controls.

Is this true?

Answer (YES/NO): NO